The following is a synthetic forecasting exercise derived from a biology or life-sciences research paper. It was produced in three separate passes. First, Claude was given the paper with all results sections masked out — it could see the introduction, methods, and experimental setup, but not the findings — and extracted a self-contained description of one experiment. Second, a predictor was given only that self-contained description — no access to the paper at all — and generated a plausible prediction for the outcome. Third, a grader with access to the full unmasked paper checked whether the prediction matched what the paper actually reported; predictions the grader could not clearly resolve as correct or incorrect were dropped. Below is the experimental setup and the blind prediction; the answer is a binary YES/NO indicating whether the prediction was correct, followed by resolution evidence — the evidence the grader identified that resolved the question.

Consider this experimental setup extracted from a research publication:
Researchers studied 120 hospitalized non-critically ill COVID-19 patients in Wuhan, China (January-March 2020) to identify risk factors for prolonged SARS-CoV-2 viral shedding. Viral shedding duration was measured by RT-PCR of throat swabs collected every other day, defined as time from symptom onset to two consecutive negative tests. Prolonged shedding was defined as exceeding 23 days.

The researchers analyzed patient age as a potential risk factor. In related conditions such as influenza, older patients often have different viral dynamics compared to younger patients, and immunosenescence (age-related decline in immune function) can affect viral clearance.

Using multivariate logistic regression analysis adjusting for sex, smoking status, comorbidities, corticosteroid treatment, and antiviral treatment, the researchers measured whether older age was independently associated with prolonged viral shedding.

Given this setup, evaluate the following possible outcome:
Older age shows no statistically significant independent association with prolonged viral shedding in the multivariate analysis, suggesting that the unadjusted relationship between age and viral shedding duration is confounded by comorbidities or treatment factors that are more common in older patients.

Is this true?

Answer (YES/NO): NO